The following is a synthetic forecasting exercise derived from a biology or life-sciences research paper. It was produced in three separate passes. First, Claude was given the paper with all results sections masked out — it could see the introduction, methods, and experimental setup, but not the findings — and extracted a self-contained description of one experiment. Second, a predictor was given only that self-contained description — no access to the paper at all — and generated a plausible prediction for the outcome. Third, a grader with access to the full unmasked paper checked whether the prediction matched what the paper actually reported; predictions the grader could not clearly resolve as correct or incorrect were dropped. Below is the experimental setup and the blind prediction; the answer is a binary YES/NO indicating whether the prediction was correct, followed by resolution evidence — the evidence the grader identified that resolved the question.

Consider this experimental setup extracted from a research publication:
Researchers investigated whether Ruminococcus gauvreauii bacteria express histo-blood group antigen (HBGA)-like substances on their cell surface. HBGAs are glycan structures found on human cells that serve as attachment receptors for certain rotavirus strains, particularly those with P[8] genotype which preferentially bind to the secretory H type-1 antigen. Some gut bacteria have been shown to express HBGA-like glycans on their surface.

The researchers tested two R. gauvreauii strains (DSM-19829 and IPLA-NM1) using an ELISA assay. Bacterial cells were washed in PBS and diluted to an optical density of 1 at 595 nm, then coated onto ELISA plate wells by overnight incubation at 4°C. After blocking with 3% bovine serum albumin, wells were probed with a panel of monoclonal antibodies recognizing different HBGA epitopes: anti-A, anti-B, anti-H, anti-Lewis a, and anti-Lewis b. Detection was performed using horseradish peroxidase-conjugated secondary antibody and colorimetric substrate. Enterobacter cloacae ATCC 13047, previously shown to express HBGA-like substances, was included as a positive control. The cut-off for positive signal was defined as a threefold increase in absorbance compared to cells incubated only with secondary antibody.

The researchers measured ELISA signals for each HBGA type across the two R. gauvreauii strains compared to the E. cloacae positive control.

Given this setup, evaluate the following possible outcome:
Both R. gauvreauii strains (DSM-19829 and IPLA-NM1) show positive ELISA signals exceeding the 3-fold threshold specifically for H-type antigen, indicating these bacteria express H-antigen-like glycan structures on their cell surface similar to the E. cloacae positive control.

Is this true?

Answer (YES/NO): NO